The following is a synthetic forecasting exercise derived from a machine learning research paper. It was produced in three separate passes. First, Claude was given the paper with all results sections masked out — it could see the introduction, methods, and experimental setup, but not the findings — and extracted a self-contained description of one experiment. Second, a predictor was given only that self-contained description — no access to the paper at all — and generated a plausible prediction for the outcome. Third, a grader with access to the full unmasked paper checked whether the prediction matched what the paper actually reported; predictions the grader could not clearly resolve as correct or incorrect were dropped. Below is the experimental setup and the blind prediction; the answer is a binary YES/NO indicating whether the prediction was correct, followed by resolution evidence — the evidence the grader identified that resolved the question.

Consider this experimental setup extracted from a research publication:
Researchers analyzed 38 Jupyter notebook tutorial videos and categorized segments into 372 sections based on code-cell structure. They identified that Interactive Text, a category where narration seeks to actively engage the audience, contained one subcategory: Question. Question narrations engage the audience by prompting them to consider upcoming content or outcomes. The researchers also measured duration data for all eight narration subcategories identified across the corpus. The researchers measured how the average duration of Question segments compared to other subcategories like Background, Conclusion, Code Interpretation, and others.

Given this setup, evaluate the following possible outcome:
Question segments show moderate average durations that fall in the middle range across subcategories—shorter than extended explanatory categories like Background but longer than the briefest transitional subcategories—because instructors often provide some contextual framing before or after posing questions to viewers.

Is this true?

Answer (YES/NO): NO